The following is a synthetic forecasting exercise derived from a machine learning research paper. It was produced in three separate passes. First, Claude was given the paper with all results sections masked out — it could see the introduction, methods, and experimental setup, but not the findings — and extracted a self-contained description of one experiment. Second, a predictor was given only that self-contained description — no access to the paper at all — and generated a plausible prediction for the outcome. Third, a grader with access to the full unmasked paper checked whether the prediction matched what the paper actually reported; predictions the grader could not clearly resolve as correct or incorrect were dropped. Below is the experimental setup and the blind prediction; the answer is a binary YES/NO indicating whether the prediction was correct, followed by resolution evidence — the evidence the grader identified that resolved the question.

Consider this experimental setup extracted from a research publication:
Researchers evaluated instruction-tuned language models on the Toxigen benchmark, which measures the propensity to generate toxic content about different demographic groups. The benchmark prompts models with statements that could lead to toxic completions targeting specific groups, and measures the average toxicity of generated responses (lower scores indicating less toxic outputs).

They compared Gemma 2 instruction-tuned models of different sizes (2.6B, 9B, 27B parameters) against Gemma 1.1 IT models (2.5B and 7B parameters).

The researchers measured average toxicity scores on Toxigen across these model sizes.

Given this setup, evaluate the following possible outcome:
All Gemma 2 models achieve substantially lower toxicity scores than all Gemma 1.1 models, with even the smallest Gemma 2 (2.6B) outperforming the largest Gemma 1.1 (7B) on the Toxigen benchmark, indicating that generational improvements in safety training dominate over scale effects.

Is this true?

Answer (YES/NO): NO